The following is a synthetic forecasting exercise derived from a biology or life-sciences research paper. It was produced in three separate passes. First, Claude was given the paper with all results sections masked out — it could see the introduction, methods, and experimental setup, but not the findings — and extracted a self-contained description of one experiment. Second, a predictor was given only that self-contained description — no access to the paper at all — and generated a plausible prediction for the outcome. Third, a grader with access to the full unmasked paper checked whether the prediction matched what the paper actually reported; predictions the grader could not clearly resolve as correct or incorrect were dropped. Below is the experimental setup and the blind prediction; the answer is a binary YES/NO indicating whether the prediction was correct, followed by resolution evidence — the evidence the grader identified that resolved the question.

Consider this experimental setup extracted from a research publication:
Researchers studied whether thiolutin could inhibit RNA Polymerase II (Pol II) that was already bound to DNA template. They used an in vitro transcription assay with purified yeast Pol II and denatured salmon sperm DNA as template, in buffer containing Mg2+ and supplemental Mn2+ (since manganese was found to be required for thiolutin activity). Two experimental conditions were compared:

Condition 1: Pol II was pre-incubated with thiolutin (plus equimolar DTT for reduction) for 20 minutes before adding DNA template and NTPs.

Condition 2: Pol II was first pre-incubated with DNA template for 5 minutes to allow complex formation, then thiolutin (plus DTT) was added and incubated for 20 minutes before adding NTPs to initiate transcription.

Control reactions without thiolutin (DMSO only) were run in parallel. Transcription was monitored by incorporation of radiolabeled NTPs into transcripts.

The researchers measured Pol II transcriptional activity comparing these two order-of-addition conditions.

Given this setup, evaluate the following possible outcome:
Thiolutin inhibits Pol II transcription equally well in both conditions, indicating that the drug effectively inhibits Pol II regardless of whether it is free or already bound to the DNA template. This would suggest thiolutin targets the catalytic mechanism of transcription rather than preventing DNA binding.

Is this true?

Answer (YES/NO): NO